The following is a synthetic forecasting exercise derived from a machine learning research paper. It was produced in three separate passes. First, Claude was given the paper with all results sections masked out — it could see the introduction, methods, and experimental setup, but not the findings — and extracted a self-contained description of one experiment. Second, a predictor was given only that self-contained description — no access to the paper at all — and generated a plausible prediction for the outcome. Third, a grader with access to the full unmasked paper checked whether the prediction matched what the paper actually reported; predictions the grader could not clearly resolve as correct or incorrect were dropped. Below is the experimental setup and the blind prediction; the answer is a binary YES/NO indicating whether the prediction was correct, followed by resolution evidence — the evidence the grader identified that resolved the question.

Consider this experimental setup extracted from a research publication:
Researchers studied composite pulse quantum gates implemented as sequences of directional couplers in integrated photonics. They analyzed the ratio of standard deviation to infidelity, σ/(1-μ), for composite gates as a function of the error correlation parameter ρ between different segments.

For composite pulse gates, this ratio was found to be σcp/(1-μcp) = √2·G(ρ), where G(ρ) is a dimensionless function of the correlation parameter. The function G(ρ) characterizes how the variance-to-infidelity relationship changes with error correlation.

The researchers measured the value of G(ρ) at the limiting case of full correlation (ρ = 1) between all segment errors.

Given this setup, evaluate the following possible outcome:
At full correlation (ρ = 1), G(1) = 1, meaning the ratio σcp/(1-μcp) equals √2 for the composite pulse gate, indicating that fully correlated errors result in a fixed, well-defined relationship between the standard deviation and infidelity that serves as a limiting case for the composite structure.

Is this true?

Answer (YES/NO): YES